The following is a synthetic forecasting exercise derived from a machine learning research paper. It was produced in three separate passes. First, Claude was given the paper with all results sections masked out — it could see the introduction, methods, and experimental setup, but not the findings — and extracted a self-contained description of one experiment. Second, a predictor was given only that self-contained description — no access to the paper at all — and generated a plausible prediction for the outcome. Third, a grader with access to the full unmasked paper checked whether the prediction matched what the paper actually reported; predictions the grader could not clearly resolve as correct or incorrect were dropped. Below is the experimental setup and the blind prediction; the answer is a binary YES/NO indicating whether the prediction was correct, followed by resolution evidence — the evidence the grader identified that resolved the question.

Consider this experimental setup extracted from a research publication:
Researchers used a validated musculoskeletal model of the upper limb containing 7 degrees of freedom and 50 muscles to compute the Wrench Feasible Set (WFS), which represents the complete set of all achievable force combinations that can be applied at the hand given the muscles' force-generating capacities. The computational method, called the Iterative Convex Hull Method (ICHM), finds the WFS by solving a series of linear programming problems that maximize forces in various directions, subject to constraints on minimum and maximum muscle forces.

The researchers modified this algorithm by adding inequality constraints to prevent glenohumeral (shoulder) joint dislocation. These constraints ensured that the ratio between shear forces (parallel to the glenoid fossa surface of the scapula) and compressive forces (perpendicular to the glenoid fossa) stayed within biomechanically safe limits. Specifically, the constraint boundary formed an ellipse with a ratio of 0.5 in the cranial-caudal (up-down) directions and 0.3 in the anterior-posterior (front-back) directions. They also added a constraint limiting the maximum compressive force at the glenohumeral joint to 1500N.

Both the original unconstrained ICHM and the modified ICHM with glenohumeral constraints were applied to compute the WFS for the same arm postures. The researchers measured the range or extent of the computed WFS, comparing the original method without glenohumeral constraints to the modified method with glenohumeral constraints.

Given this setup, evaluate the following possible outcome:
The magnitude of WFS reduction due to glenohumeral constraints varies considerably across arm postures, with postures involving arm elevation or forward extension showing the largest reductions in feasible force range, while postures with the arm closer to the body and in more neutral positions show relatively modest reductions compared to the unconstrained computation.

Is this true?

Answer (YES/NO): NO